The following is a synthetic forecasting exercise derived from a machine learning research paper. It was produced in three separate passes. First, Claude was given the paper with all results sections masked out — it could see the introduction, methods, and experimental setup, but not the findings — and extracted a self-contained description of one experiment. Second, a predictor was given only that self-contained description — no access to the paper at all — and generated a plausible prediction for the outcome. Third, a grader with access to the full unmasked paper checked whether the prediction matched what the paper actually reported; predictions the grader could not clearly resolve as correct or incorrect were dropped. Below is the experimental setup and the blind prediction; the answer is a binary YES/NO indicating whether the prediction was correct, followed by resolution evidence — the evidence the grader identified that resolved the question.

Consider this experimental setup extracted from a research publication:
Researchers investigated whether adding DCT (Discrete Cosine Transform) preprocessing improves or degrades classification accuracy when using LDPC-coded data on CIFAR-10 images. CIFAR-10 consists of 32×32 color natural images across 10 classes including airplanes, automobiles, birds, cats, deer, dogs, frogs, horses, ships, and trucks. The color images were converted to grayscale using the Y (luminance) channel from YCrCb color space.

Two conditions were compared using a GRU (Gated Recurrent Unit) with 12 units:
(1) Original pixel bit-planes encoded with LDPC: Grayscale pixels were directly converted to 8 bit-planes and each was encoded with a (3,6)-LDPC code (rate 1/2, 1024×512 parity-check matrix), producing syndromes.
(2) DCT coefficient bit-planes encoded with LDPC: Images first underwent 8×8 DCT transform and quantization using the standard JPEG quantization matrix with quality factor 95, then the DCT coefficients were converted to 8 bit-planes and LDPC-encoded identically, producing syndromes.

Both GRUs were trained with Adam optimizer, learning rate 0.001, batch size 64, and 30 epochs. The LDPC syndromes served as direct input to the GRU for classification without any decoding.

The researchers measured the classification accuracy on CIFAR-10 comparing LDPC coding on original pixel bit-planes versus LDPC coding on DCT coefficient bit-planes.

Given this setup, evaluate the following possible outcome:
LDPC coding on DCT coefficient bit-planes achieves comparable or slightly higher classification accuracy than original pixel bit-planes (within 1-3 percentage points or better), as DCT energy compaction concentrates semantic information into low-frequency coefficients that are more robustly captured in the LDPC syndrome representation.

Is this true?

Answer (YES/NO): YES